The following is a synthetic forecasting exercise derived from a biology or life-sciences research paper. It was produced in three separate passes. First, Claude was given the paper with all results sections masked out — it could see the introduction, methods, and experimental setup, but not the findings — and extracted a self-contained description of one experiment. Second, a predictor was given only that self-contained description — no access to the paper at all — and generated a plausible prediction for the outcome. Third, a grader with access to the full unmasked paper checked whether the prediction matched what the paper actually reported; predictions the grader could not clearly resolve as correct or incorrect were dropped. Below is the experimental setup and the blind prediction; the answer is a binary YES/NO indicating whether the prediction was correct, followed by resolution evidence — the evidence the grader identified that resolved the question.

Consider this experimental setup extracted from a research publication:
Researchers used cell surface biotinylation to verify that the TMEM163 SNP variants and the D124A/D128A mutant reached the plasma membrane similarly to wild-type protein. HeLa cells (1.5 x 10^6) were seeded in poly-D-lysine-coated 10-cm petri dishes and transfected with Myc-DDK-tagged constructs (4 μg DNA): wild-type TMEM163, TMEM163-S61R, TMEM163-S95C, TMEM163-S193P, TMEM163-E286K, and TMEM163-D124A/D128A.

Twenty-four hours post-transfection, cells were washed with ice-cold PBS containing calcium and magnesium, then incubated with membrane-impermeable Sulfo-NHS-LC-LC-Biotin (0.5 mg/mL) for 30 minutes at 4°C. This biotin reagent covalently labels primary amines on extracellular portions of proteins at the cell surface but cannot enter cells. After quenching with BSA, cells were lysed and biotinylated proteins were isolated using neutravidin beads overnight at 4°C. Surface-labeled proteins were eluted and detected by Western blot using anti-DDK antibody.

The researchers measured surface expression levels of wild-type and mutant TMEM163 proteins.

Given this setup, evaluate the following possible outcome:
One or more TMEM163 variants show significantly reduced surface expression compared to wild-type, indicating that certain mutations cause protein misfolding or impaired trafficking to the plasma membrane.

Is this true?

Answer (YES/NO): YES